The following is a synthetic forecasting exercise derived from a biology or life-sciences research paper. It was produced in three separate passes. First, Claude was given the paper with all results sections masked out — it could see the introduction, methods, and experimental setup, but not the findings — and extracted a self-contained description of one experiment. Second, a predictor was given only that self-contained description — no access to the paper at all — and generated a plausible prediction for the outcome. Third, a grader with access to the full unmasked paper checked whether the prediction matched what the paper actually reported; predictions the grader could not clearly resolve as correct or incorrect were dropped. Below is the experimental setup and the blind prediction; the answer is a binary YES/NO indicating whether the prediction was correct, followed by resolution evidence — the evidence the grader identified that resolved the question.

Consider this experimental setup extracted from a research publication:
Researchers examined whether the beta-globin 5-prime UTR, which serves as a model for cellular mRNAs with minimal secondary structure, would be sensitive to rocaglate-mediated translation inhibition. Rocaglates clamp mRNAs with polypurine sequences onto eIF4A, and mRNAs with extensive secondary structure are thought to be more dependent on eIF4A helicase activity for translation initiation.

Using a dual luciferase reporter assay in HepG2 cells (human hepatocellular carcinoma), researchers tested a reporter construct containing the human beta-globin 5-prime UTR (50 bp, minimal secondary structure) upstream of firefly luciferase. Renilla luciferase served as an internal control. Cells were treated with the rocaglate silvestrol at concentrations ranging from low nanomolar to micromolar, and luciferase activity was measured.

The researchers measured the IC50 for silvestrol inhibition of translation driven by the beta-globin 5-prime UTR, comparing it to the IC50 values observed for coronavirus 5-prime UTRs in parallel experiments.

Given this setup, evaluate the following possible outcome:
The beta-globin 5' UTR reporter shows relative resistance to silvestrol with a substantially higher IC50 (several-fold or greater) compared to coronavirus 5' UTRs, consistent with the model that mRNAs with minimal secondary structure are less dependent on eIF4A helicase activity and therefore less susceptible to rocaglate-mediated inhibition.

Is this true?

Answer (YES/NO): YES